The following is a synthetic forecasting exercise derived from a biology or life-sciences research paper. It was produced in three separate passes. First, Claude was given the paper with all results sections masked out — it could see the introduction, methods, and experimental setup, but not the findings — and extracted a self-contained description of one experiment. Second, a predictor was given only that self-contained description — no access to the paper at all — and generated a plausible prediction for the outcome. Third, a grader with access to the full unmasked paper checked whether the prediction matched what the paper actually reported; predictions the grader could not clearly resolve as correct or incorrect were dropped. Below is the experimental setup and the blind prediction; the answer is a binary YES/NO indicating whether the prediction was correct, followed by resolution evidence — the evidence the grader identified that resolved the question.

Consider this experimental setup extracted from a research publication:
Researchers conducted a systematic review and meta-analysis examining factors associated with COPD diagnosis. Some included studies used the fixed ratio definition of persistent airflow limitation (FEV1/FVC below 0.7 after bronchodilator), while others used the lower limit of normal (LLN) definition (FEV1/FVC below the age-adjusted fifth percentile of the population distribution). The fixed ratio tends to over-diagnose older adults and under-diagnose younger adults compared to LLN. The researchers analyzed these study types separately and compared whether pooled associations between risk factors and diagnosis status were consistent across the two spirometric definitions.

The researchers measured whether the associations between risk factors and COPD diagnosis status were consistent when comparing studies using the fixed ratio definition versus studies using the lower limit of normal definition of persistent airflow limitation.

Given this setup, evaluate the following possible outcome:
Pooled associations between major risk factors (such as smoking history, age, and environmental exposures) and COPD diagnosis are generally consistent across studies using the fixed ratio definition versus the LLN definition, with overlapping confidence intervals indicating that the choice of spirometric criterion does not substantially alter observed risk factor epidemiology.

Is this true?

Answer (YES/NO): YES